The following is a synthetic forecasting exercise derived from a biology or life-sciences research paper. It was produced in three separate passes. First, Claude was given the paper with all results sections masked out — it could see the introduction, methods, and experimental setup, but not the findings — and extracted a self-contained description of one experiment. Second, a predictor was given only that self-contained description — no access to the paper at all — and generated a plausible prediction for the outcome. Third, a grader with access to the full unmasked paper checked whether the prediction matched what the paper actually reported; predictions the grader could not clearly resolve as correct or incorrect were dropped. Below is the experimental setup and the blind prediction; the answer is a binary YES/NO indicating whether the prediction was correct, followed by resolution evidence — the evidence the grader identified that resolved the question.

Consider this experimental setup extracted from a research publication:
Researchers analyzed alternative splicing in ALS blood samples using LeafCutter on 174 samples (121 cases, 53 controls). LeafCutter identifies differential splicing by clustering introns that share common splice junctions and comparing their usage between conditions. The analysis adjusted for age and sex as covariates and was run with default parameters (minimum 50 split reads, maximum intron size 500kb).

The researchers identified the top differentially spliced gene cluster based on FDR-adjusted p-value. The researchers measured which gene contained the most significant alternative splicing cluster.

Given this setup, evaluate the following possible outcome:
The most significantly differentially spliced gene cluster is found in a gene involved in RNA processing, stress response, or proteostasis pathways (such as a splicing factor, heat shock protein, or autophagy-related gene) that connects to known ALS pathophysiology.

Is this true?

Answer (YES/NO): YES